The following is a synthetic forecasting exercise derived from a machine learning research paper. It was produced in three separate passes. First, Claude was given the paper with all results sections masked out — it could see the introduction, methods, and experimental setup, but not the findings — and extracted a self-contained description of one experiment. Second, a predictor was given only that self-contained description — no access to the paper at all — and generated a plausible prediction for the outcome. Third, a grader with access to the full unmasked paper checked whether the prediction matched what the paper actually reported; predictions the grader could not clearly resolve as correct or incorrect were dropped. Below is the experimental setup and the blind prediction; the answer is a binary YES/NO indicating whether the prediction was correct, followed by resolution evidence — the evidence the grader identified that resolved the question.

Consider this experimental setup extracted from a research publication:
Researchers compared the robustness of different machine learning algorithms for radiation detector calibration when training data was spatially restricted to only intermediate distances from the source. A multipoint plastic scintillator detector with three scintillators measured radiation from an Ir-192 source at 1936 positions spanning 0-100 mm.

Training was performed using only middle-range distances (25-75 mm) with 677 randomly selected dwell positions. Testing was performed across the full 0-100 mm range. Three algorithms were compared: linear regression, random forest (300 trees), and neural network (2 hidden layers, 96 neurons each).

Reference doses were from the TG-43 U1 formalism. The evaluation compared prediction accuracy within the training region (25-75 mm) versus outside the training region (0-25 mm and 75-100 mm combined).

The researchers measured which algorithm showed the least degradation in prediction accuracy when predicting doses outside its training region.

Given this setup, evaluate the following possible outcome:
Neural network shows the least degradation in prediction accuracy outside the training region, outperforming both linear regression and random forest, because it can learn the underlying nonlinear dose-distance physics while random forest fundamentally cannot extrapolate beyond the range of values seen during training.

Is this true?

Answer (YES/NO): NO